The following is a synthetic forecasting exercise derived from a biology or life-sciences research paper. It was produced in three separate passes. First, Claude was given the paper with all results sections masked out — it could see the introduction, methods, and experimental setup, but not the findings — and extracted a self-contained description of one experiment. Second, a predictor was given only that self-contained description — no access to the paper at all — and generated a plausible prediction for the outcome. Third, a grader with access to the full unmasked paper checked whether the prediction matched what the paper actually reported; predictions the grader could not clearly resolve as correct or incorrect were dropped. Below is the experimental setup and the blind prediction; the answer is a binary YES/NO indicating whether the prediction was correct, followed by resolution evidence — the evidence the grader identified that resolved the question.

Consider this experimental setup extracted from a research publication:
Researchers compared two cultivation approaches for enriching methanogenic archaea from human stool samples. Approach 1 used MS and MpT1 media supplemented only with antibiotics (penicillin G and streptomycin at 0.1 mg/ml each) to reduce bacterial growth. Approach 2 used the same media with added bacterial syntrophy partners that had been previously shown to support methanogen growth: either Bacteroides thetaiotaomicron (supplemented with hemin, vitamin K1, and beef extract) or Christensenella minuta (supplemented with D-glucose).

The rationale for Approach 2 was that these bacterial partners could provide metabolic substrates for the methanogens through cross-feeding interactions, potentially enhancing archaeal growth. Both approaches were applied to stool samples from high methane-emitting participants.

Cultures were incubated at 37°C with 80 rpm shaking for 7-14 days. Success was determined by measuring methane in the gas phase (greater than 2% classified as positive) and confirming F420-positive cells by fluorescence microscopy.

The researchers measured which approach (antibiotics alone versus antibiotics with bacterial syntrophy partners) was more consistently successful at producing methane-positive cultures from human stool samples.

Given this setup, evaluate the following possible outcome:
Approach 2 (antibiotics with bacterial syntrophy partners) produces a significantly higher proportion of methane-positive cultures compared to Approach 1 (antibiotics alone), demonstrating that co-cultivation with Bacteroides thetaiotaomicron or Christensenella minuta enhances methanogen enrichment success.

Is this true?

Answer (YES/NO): NO